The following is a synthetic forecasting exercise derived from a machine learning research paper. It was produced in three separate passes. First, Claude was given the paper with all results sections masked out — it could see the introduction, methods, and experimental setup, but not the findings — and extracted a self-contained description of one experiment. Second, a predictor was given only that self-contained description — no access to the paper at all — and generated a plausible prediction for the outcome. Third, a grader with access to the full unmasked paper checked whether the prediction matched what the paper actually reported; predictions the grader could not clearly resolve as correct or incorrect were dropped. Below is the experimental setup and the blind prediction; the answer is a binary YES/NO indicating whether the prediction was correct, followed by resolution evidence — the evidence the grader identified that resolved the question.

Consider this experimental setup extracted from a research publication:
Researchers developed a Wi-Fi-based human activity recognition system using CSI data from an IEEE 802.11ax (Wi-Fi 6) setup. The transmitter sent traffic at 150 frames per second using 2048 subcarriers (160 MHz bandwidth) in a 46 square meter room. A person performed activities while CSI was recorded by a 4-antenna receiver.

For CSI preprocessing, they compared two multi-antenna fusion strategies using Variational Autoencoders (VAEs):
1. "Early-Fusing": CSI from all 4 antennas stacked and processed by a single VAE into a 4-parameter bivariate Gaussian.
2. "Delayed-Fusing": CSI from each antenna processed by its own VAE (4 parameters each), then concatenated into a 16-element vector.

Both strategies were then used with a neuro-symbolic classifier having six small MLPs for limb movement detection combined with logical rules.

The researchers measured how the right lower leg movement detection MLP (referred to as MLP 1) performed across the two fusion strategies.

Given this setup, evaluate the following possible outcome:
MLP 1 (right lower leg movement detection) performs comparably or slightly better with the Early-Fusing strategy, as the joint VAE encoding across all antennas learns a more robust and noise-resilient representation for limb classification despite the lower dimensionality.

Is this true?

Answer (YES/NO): NO